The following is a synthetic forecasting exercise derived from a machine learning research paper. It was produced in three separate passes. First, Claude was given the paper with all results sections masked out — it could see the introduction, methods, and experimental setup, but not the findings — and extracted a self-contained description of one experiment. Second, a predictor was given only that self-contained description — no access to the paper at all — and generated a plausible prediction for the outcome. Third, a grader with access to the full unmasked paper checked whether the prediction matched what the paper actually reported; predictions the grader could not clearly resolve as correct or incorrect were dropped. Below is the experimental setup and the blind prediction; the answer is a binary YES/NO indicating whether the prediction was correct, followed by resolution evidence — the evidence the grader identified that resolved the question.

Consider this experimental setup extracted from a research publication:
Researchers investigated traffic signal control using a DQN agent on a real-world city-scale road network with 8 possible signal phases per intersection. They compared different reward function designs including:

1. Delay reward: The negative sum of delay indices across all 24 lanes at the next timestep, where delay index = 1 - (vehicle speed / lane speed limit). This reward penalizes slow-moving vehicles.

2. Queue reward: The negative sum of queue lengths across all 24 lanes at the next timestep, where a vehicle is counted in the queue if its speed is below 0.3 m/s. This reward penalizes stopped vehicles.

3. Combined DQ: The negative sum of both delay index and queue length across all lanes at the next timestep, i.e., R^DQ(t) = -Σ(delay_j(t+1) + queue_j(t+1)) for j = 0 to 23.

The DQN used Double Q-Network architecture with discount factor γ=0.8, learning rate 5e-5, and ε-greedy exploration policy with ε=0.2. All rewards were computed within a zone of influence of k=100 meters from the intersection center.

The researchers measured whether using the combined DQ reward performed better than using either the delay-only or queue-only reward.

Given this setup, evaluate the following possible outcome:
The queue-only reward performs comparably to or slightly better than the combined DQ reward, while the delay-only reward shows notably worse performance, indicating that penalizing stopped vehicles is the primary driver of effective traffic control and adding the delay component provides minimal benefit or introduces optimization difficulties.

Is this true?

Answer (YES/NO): NO